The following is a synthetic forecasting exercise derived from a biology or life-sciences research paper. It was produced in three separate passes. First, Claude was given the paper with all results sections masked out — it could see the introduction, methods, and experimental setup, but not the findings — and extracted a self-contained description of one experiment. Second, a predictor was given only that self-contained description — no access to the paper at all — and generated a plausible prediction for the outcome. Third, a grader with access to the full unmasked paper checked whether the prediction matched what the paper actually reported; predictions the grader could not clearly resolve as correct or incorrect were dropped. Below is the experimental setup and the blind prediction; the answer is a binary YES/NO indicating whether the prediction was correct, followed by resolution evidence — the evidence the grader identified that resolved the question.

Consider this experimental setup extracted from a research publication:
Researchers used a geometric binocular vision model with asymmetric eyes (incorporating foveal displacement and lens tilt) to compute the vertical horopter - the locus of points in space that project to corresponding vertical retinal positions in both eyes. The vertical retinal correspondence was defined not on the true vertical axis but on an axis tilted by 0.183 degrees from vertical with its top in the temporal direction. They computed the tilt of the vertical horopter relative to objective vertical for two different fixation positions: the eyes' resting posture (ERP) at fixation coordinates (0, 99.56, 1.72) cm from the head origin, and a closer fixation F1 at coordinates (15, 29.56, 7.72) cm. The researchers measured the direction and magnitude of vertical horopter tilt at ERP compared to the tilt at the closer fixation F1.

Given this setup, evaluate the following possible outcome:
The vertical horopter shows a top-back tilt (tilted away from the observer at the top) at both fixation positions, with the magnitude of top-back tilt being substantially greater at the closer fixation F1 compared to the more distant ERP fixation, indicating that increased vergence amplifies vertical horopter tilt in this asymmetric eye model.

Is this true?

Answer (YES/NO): NO